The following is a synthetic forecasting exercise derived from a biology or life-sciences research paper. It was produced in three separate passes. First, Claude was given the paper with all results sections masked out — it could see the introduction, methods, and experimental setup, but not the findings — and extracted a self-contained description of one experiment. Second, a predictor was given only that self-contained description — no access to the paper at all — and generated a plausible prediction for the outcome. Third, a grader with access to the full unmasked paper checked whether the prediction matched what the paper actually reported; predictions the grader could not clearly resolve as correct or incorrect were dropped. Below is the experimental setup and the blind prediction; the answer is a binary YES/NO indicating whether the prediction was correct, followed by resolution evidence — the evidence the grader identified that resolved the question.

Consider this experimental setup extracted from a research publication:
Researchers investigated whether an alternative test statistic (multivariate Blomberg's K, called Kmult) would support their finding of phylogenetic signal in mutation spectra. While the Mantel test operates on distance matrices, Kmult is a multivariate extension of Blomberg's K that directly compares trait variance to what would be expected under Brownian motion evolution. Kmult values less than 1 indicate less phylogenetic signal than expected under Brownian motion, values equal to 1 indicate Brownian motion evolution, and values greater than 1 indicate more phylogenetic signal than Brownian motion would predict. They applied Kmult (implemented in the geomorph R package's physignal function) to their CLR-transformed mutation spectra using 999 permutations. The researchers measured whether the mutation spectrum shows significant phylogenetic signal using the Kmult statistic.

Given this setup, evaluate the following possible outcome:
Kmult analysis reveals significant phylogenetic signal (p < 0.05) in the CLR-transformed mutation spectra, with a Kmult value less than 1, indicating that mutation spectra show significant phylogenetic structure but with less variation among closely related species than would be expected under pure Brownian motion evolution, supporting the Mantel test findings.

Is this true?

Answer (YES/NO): NO